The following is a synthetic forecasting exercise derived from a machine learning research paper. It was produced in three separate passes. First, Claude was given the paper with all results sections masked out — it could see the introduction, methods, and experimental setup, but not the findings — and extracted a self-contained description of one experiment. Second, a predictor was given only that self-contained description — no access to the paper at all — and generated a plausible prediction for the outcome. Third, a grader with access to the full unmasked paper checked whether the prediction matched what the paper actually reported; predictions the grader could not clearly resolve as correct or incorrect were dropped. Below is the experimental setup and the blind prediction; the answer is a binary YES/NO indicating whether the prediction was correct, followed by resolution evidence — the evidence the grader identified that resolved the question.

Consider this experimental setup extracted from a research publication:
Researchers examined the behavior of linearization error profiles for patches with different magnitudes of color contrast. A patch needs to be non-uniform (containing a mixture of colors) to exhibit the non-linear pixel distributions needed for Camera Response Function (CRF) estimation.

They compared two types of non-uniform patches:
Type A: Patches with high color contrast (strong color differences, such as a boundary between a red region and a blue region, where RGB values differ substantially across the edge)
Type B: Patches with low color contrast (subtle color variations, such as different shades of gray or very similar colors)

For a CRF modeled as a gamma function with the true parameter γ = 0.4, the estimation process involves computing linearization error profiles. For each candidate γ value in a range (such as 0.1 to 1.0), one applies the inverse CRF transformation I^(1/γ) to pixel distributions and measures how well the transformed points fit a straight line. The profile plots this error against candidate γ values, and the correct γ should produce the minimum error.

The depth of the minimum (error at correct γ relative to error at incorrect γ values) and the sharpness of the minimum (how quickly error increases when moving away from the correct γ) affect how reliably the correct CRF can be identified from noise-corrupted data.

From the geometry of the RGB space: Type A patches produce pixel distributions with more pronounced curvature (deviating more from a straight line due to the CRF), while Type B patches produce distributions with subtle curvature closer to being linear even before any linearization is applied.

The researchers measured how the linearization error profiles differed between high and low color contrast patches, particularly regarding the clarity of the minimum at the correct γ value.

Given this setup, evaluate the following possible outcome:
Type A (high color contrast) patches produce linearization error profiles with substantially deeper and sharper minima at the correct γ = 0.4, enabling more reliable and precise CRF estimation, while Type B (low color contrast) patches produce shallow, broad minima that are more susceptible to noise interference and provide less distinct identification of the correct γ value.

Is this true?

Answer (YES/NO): YES